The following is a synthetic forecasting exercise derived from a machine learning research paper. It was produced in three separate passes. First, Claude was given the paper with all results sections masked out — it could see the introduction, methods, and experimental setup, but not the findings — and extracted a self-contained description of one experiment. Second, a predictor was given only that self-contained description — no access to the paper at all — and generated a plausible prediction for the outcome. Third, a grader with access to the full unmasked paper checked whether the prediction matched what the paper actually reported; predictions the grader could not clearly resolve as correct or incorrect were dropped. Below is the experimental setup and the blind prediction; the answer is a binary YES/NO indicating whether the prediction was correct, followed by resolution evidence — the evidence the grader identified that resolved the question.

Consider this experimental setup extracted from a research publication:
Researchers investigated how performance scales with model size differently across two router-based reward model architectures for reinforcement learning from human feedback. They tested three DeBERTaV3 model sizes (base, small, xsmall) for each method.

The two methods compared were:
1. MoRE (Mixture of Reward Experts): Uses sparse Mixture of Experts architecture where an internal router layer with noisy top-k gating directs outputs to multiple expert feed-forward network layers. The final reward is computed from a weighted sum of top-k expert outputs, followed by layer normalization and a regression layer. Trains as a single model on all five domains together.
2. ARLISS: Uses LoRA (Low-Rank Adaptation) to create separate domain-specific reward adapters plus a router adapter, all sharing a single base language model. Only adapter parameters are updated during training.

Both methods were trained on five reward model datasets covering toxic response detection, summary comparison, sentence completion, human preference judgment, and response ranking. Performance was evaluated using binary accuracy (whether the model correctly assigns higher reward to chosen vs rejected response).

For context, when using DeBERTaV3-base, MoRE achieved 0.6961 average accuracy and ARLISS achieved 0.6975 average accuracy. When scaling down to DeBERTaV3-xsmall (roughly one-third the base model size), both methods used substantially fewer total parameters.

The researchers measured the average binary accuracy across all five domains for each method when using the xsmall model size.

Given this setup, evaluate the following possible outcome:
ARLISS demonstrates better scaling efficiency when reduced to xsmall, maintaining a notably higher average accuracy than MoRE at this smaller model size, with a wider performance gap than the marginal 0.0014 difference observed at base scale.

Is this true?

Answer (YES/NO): YES